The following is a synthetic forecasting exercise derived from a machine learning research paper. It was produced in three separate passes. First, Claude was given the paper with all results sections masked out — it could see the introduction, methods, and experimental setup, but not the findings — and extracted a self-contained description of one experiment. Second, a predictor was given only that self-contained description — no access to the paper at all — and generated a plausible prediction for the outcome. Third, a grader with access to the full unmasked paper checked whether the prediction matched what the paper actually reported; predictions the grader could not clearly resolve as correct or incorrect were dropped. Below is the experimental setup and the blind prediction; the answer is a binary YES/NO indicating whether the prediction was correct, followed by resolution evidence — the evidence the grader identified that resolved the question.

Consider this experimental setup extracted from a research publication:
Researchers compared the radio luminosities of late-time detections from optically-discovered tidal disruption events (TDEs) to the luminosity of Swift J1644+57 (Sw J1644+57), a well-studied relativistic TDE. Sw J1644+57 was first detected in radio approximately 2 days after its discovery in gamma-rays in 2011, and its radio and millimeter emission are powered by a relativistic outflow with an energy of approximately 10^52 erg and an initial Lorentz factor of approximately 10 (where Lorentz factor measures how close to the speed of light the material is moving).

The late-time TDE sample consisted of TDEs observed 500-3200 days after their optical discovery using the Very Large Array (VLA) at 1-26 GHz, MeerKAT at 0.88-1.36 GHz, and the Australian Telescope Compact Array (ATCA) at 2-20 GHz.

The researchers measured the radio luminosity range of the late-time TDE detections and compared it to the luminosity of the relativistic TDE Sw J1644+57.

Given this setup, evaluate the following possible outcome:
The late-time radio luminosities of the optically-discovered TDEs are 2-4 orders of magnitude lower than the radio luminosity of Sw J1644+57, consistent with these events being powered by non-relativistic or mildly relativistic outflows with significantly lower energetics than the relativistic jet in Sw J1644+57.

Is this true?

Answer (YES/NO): YES